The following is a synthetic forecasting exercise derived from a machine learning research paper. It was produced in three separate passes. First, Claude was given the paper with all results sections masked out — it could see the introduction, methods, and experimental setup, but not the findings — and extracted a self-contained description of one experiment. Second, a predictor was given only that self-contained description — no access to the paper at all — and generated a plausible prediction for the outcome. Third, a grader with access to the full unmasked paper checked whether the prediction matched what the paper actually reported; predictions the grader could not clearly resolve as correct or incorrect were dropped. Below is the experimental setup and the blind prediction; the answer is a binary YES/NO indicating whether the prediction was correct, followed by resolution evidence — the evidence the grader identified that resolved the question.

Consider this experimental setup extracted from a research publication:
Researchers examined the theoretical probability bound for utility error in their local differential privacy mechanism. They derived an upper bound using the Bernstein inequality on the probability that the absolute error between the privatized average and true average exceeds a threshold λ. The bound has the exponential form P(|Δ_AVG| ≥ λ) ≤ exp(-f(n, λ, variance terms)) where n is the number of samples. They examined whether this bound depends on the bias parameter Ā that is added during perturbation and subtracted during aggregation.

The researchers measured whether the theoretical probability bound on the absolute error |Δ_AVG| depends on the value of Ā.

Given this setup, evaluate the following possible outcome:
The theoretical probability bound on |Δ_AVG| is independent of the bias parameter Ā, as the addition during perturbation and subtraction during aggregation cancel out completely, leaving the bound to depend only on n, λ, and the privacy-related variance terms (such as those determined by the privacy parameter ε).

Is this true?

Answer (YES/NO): YES